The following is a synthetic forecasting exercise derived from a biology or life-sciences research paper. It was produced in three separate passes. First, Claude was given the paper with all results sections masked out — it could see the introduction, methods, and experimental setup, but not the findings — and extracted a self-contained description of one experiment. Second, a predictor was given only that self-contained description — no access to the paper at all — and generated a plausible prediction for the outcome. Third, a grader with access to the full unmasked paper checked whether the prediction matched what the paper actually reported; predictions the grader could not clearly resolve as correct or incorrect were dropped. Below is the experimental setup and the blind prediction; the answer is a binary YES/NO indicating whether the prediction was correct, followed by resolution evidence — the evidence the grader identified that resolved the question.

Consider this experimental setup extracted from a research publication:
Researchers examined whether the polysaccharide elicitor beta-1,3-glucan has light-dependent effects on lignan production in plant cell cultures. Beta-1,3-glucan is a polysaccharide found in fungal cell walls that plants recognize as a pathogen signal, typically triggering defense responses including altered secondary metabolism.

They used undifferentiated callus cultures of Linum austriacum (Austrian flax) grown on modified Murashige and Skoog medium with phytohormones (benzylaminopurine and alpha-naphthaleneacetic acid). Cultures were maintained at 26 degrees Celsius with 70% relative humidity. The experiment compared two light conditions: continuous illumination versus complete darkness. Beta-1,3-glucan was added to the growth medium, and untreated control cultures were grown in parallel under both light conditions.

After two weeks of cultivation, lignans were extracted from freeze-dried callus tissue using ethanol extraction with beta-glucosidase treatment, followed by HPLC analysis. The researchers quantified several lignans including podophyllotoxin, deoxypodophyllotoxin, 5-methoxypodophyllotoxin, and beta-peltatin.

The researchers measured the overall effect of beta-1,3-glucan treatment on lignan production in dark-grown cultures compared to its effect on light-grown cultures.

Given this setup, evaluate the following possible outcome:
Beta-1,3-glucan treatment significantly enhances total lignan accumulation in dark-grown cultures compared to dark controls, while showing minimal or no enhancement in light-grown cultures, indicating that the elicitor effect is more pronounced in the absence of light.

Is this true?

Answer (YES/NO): NO